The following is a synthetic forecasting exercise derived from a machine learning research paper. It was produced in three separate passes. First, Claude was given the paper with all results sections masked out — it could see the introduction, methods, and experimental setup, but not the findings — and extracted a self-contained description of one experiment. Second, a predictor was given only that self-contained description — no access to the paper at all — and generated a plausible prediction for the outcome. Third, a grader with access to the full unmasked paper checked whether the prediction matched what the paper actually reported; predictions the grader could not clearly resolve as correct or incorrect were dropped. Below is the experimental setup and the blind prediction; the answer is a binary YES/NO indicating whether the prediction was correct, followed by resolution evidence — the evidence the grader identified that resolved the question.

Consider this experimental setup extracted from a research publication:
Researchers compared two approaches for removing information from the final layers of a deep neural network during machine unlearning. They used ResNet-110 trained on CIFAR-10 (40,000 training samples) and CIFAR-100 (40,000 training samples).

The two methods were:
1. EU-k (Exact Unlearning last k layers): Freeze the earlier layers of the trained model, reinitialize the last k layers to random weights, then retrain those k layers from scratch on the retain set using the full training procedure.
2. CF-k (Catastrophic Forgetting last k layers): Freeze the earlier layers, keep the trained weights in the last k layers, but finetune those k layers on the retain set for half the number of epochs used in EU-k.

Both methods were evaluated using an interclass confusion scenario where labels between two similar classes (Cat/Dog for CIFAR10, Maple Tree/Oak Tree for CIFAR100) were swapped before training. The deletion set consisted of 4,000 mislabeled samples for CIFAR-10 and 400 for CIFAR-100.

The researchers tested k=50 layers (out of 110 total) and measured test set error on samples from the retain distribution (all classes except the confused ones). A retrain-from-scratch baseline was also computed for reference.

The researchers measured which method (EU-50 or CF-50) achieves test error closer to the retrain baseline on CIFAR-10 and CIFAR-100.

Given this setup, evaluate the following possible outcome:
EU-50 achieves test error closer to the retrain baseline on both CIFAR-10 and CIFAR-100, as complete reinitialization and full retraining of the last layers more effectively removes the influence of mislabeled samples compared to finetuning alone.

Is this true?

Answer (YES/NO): NO